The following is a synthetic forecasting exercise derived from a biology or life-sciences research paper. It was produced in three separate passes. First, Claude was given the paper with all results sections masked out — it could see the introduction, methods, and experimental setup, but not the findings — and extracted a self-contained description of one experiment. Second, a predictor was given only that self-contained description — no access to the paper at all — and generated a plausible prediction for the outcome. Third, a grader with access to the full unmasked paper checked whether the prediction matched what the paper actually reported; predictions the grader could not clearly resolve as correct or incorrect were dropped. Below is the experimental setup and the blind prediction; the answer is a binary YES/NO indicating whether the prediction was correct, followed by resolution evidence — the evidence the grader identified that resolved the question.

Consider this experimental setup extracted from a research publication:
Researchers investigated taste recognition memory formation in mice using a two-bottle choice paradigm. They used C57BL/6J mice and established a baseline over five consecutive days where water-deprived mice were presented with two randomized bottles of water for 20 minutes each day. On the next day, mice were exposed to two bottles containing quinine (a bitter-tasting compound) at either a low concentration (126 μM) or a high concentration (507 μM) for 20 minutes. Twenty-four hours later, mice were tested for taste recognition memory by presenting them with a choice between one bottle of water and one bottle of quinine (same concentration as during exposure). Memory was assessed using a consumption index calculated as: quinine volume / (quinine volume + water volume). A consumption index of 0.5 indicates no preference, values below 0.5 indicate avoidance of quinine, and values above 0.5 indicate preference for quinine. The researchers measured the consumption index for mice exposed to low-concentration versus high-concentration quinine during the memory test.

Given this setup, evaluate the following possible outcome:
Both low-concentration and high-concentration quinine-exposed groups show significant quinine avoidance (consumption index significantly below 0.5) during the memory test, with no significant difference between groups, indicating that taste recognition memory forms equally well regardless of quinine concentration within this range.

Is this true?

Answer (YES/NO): NO